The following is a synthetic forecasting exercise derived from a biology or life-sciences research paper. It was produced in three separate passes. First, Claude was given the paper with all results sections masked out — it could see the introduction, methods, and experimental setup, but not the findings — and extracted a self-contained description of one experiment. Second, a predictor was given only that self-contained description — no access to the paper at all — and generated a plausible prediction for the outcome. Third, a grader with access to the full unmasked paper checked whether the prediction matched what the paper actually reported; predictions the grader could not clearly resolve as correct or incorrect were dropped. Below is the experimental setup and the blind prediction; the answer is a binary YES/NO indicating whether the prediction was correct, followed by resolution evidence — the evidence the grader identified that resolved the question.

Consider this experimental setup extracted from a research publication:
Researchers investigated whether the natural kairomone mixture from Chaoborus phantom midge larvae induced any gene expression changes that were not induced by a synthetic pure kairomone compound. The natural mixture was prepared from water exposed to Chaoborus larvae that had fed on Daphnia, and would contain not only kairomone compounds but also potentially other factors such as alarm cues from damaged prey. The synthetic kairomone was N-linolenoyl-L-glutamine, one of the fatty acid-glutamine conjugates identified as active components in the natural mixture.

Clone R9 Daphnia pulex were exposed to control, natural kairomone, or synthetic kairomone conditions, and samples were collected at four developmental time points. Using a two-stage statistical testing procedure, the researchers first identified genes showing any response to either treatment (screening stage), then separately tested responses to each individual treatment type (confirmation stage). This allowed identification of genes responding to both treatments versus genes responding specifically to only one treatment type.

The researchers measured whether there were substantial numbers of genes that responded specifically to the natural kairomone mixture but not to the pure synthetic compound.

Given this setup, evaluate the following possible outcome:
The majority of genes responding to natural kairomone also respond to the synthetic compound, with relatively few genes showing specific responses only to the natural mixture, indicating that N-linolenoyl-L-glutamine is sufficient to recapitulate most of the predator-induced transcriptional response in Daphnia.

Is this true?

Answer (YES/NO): YES